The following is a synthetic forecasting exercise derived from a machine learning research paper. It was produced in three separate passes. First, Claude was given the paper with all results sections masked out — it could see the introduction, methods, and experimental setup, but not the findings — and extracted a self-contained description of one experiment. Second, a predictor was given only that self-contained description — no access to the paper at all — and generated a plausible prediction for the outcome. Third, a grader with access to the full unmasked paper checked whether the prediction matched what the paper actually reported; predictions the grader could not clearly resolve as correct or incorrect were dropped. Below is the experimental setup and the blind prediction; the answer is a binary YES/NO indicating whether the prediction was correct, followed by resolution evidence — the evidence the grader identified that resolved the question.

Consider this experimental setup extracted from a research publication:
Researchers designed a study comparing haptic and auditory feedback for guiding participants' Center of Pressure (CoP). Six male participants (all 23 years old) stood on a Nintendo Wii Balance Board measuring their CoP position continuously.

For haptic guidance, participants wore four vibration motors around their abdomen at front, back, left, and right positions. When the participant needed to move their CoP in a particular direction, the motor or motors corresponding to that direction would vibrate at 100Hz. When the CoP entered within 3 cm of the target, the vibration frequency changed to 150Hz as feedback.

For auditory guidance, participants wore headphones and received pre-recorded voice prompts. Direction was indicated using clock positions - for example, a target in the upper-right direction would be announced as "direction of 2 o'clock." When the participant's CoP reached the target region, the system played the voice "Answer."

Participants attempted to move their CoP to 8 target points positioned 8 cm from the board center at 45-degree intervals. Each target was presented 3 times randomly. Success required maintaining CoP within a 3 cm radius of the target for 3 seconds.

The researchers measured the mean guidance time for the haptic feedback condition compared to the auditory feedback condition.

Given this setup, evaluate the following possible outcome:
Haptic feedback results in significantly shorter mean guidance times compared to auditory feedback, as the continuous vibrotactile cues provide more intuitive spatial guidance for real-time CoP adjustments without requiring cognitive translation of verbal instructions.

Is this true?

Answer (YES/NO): YES